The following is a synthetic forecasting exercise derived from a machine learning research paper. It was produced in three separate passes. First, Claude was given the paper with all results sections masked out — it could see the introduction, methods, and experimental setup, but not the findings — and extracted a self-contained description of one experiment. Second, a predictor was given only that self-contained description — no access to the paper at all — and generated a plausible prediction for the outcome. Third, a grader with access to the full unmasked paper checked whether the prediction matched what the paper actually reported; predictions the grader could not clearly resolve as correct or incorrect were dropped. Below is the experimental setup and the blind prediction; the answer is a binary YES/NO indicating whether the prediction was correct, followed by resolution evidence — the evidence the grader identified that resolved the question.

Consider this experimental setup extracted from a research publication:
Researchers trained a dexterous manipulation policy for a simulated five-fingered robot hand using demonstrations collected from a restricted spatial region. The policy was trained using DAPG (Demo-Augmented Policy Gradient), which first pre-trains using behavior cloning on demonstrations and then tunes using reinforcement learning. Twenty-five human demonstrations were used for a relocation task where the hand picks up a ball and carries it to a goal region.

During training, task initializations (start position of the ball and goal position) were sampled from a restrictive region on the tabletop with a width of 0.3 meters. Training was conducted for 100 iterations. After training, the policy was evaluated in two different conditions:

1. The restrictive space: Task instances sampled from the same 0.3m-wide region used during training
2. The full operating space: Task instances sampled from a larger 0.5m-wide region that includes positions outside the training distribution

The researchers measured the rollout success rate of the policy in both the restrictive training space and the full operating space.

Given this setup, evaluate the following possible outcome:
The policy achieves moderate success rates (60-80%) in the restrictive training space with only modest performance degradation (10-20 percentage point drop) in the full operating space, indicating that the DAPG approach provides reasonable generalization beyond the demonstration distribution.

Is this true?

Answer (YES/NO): NO